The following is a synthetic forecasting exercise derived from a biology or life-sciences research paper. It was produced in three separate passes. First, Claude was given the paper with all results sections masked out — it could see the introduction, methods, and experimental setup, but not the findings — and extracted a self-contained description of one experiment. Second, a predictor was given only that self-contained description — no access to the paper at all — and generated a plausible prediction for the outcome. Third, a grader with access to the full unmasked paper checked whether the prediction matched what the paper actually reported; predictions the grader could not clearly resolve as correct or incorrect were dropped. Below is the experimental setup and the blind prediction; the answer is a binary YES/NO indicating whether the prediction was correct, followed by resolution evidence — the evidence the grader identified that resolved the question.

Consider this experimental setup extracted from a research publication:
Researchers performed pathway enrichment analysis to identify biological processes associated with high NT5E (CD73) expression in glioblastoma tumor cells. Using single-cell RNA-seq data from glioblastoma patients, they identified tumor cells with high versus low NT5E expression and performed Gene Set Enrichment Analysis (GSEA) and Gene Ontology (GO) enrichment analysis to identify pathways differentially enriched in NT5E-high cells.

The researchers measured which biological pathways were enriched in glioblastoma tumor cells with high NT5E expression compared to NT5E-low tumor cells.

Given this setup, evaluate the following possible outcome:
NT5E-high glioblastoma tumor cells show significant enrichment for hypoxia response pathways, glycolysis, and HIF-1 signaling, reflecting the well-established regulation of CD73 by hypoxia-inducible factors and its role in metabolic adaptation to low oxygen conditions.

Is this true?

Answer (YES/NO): NO